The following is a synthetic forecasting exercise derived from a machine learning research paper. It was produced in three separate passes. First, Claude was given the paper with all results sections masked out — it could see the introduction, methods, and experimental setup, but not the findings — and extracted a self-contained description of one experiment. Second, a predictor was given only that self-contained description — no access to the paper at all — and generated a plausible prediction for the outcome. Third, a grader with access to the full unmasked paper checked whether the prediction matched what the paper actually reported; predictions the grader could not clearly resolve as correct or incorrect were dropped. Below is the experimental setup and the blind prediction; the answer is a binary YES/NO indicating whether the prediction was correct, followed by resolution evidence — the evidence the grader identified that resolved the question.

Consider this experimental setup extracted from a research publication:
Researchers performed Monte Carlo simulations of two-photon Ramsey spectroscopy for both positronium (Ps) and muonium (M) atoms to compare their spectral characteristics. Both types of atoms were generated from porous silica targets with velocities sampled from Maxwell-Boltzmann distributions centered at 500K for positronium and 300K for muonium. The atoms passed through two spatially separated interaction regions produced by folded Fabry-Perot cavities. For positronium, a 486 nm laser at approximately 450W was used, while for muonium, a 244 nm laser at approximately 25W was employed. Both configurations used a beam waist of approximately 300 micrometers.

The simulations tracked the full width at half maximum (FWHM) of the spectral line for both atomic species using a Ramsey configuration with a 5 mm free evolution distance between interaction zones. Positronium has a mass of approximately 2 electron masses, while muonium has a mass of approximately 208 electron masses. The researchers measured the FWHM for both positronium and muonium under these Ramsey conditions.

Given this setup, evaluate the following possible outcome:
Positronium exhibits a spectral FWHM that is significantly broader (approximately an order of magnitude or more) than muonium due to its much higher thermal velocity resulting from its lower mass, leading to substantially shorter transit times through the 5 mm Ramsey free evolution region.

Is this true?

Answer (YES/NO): YES